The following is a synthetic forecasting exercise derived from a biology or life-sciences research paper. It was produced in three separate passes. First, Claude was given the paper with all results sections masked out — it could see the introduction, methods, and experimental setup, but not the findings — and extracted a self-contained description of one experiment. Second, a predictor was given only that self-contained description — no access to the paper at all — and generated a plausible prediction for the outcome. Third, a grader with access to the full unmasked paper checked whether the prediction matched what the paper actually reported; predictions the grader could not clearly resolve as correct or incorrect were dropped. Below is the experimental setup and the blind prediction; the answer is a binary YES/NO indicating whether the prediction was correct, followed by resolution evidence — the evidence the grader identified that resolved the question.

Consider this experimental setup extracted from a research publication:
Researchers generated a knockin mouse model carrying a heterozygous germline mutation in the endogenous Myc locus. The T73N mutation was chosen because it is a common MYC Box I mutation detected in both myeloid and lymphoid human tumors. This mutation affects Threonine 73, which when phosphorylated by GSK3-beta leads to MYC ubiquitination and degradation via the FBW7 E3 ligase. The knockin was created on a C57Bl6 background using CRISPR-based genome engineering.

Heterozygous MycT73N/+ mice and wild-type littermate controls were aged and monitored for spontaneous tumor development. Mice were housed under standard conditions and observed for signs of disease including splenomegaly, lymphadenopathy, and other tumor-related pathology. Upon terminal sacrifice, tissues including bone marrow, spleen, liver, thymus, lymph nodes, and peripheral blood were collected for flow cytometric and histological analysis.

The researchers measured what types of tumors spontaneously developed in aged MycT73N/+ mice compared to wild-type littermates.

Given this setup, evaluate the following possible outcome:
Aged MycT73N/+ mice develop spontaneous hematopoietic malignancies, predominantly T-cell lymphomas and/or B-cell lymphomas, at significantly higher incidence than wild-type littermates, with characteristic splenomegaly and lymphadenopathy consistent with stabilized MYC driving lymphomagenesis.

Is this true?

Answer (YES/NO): NO